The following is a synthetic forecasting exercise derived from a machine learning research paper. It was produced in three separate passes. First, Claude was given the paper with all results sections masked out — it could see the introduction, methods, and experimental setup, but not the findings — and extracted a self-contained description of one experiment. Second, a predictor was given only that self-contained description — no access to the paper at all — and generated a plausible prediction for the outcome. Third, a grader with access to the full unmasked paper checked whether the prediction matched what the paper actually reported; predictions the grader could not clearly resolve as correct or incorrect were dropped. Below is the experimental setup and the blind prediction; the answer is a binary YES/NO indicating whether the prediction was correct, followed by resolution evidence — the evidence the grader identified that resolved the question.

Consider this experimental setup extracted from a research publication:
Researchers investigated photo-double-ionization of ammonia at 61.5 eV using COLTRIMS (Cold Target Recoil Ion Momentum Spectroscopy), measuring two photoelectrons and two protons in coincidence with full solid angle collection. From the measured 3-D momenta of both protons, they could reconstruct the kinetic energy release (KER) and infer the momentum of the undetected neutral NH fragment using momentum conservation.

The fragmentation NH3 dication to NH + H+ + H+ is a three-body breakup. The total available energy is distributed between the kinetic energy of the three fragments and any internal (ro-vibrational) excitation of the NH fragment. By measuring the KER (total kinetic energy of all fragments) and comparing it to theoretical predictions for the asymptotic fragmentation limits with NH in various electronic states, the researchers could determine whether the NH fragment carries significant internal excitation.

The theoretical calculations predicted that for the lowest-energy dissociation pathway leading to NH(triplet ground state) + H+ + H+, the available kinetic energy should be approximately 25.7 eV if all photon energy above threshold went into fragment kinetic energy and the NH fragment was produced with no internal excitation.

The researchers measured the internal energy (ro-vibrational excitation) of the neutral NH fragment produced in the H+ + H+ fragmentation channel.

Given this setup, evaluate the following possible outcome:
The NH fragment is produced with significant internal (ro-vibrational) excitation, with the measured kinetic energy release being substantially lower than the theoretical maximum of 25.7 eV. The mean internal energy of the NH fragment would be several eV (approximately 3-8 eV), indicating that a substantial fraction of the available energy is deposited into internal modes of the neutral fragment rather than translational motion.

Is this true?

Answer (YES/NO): NO